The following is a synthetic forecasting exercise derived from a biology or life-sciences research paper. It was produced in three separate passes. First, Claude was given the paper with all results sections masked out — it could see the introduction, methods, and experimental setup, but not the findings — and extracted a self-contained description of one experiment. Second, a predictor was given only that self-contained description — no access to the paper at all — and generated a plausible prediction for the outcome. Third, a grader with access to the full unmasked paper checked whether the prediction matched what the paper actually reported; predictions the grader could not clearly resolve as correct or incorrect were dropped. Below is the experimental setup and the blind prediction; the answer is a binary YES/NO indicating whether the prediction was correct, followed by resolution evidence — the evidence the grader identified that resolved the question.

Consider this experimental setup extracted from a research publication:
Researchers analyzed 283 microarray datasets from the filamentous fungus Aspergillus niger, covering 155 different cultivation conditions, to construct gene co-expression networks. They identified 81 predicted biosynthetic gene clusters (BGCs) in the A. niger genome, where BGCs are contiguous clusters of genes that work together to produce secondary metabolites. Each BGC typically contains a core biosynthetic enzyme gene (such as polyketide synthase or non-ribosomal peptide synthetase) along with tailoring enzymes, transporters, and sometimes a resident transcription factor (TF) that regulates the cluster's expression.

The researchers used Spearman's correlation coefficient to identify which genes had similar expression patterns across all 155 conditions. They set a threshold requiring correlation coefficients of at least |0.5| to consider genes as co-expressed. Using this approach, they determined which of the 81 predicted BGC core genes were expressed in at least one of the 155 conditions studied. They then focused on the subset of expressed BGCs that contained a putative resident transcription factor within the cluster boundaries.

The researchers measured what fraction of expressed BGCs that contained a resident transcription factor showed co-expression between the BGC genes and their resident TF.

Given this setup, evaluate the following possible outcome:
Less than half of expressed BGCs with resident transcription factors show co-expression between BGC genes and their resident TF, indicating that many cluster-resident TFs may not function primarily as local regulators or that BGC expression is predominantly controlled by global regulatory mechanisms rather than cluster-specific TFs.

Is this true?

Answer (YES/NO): YES